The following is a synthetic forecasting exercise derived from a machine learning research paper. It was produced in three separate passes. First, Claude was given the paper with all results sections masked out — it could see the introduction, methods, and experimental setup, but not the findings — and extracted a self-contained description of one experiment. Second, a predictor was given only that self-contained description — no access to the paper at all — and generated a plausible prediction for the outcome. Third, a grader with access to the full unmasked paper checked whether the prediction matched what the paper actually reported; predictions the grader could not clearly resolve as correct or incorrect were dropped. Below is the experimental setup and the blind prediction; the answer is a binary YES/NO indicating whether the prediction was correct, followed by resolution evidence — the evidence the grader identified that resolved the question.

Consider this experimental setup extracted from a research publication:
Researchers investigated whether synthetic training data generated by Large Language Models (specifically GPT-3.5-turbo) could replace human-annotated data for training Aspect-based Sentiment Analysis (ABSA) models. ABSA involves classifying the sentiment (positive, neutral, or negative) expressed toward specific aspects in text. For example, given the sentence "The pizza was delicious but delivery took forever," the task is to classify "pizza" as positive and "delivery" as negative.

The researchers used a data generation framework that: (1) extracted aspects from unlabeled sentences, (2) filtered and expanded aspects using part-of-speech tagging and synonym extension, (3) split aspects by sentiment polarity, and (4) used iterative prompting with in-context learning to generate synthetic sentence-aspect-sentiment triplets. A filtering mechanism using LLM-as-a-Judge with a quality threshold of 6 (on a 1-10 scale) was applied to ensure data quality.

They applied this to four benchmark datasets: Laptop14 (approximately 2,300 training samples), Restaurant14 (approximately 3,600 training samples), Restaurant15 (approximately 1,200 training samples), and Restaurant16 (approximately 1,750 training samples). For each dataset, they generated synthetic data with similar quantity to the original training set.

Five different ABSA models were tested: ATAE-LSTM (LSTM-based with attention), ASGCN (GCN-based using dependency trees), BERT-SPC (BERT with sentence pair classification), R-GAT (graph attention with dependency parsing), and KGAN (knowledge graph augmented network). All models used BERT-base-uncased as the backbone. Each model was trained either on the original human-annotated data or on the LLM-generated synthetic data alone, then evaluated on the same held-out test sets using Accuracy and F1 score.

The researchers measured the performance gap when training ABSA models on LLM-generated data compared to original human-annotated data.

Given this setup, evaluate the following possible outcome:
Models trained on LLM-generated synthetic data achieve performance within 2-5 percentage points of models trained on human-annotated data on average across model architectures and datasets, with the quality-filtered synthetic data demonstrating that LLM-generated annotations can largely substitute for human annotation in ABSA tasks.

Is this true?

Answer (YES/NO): YES